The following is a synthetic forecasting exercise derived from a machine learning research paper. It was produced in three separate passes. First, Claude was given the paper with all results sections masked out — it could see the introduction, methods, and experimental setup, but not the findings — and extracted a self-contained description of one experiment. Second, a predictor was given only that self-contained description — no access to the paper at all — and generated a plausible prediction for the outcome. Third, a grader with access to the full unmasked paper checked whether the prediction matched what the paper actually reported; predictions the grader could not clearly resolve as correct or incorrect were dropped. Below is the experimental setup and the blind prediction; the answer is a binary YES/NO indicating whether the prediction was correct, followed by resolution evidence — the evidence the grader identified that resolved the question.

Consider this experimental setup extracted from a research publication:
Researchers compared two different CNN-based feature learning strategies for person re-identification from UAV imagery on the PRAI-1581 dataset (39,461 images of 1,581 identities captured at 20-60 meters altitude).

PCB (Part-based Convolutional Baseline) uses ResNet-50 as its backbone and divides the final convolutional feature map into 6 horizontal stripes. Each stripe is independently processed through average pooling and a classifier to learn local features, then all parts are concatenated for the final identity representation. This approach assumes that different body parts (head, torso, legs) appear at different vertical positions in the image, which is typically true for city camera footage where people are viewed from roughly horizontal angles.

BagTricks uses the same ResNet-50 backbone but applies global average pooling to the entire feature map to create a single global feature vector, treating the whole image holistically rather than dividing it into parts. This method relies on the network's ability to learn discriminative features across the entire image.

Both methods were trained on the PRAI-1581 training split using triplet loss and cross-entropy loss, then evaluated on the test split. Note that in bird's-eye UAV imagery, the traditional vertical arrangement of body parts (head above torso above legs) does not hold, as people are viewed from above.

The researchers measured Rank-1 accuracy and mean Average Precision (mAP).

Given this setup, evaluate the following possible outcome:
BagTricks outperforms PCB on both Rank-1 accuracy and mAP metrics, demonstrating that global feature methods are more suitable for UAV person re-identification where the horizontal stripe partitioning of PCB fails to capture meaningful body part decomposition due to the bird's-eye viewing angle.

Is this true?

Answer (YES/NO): YES